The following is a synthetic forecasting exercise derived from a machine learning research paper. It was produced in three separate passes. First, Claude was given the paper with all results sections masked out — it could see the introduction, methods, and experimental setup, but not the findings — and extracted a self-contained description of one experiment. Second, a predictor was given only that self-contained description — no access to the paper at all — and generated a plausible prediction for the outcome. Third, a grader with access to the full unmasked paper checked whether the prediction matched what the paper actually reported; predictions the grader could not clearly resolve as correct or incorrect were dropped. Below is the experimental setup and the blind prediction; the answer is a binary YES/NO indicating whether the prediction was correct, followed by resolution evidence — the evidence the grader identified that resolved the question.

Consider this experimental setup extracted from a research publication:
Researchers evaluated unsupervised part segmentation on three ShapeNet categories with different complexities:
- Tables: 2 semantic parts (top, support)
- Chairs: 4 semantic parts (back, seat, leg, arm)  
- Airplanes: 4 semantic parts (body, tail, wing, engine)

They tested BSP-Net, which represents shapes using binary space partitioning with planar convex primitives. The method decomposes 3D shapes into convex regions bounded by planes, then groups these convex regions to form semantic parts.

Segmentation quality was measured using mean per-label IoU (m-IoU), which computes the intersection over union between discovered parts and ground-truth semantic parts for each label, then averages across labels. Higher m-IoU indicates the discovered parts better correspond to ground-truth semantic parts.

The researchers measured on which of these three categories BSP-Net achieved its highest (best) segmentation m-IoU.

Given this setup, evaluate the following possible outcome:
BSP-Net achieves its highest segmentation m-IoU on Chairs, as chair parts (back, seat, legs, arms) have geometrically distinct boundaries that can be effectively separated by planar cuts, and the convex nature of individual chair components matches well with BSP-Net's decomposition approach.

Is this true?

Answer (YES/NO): NO